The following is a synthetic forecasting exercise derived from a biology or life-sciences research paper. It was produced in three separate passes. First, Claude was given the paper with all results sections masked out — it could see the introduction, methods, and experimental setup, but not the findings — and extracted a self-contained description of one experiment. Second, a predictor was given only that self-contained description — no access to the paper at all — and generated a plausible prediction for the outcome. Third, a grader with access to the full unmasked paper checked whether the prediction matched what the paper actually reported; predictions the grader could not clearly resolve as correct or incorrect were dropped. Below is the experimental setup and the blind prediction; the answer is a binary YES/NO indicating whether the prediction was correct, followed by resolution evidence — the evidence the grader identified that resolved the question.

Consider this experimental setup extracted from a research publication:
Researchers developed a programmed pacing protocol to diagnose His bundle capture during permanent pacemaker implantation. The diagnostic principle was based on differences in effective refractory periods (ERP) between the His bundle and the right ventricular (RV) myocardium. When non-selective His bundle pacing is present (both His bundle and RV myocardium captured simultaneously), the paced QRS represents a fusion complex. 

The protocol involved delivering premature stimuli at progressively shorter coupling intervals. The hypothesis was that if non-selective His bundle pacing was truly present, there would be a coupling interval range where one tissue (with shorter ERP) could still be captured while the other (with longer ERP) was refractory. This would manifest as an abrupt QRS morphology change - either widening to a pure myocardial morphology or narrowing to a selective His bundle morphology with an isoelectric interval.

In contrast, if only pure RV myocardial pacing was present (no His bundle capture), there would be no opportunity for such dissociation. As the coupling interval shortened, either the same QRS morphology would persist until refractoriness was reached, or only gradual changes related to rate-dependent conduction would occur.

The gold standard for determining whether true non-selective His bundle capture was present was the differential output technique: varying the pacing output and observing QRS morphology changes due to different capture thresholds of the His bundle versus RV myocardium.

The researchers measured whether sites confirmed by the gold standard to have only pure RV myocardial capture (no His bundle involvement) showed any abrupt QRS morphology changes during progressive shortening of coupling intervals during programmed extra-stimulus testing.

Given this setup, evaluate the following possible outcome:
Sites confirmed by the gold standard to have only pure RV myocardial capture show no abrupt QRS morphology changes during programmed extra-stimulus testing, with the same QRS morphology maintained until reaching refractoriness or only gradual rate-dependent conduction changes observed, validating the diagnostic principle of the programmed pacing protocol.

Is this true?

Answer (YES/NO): YES